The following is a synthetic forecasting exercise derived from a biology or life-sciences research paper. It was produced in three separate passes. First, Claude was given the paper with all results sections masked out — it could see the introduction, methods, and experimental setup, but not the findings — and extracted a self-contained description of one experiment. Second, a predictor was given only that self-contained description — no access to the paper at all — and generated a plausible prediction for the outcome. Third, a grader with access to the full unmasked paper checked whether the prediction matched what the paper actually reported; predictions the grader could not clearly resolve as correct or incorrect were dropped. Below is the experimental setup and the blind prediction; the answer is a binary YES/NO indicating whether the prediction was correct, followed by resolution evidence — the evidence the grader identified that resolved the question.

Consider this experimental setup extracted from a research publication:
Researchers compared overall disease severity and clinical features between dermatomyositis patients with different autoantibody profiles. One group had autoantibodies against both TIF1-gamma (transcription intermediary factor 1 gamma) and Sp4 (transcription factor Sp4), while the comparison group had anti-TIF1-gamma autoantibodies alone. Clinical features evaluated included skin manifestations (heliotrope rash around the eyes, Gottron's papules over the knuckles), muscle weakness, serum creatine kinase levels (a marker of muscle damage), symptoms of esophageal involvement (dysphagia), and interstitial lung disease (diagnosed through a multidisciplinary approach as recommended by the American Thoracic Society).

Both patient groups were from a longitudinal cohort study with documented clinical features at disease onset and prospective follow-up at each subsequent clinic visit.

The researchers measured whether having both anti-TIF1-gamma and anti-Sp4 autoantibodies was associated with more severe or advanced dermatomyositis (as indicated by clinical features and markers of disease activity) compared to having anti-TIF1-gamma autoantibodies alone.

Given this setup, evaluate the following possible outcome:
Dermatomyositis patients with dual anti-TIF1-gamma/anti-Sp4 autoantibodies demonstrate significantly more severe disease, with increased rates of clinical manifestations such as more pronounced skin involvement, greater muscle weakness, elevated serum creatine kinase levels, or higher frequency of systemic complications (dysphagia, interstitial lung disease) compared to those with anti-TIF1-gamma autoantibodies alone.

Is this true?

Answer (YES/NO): NO